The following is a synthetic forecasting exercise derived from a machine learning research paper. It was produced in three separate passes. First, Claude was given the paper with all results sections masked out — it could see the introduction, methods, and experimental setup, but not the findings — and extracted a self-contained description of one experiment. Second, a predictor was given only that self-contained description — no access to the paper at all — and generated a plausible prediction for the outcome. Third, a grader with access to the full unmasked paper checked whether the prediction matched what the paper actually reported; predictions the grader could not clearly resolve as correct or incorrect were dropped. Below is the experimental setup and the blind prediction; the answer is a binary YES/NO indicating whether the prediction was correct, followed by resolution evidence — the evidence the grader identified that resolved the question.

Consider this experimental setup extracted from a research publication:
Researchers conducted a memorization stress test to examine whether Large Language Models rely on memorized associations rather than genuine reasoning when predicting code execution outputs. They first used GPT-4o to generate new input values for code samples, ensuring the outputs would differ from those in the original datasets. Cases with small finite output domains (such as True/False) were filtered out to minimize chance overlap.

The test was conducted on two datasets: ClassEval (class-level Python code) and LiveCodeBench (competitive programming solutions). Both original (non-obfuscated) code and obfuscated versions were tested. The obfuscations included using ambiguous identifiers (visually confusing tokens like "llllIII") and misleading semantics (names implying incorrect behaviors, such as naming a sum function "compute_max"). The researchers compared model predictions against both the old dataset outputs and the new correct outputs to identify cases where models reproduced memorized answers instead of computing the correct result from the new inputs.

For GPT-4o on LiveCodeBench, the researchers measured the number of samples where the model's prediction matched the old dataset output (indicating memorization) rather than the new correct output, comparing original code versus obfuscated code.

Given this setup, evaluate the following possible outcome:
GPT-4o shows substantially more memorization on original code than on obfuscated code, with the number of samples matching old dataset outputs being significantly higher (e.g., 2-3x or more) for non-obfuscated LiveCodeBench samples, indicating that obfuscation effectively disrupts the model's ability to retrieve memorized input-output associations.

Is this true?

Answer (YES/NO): YES